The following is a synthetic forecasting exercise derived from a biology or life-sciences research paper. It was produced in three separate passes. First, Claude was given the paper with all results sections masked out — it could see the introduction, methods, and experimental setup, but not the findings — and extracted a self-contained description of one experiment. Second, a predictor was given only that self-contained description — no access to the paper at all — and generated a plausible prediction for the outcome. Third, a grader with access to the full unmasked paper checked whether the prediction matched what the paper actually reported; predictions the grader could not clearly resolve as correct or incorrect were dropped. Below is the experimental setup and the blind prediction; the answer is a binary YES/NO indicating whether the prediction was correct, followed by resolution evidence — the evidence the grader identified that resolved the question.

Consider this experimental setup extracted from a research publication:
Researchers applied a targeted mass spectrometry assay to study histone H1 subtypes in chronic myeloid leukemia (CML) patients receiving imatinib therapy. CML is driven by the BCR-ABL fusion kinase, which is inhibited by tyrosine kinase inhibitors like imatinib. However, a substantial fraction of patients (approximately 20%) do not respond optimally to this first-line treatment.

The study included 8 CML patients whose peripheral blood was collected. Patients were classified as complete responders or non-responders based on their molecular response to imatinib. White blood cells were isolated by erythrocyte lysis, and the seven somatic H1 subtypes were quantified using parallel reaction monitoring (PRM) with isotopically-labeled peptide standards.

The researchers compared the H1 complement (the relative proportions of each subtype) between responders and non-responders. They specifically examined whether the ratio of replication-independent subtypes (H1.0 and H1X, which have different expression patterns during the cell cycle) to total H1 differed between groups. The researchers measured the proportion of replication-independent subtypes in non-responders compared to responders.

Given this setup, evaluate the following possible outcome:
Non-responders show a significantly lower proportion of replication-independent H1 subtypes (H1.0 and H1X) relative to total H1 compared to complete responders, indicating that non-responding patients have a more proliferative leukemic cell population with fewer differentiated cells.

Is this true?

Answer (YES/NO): YES